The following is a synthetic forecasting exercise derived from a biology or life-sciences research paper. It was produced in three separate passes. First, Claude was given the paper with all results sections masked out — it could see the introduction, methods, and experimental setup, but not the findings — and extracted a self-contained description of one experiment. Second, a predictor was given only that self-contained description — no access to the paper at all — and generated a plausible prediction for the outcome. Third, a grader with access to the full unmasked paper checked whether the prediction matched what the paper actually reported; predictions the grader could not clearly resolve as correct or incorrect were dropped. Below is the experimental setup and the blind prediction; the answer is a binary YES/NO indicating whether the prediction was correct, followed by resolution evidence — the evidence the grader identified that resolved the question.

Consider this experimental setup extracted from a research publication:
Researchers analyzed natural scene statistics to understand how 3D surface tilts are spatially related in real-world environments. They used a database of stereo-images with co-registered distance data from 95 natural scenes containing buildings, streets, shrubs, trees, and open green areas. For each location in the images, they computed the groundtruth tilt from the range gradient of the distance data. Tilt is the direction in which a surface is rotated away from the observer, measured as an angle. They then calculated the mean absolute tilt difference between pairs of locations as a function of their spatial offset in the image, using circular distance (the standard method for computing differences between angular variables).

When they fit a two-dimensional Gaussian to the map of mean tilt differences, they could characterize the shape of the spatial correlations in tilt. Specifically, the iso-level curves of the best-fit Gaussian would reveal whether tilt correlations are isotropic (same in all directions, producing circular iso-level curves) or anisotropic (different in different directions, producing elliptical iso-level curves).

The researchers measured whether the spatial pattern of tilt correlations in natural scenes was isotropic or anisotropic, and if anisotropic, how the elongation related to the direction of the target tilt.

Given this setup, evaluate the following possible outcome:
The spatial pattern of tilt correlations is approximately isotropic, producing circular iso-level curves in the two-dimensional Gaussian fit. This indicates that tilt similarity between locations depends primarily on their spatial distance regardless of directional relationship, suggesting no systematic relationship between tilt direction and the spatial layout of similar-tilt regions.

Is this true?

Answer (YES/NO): NO